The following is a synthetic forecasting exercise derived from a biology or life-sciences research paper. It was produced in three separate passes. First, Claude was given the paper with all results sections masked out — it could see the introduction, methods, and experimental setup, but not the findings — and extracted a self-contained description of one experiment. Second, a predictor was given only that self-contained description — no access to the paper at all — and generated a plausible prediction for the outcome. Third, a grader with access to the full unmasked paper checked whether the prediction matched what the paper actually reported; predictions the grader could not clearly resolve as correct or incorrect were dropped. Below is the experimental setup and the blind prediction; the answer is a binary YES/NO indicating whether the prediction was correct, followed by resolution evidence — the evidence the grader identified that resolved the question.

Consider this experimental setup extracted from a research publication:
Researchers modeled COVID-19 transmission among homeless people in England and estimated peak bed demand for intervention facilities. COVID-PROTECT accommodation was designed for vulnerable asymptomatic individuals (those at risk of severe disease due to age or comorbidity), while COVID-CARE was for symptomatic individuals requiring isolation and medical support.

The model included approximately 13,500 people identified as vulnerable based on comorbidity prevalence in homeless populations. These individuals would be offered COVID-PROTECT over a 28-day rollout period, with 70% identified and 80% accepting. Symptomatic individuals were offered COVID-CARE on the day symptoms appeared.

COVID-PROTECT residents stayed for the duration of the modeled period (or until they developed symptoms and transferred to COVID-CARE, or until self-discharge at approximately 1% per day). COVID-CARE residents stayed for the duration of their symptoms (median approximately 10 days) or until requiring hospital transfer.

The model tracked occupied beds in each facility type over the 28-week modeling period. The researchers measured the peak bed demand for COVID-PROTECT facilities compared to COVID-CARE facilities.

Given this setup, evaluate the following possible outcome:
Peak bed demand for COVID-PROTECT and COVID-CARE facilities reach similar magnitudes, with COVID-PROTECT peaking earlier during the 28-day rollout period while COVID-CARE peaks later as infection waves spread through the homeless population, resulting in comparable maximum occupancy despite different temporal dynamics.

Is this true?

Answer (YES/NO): NO